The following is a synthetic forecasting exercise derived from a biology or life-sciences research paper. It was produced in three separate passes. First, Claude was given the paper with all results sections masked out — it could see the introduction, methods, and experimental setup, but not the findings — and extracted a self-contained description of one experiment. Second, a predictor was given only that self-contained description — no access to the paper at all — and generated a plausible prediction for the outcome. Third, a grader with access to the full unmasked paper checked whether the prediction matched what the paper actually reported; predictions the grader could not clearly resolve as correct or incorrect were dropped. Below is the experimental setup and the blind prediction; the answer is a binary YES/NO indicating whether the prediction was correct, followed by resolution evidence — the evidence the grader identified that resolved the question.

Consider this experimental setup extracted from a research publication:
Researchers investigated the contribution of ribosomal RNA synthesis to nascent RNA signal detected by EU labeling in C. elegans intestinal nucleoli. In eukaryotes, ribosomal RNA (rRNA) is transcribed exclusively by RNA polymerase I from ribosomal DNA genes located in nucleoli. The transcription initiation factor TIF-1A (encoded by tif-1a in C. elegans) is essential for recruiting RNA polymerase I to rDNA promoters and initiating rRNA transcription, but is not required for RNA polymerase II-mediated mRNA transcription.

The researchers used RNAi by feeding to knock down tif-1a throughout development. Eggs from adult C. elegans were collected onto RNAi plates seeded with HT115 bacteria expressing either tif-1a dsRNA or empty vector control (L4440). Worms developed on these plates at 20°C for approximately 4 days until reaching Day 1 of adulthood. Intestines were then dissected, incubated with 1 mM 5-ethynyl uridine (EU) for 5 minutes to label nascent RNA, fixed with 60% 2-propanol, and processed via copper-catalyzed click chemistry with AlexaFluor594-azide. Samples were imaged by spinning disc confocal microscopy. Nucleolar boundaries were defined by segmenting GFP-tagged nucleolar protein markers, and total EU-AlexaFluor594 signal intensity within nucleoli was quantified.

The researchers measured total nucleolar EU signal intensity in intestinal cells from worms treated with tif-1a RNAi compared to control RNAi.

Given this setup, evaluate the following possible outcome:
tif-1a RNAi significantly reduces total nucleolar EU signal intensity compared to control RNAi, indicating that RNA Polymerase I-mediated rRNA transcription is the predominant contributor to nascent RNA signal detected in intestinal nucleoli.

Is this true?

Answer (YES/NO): YES